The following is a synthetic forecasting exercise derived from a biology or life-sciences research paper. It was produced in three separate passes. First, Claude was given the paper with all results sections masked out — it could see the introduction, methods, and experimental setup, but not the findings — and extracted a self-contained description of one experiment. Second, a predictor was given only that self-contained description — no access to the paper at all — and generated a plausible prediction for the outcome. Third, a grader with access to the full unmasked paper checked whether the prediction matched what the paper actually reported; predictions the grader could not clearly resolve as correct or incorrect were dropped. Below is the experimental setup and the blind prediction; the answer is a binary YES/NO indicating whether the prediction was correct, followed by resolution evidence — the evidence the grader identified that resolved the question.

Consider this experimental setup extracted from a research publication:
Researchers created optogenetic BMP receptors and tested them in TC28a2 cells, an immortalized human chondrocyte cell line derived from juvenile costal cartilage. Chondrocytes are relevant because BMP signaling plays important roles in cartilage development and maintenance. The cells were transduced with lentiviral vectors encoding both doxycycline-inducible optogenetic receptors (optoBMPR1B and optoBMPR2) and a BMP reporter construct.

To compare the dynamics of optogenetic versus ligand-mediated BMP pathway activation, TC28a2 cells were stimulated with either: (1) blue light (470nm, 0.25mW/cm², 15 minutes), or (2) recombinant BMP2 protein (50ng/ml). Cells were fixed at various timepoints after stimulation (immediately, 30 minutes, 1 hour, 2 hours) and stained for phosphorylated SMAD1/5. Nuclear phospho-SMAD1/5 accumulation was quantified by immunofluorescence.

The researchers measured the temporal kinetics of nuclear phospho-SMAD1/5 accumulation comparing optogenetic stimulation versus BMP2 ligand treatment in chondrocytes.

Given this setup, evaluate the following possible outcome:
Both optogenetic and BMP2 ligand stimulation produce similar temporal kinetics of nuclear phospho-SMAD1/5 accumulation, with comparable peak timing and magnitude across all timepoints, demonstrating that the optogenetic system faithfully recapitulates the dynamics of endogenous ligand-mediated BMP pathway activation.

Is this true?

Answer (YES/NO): NO